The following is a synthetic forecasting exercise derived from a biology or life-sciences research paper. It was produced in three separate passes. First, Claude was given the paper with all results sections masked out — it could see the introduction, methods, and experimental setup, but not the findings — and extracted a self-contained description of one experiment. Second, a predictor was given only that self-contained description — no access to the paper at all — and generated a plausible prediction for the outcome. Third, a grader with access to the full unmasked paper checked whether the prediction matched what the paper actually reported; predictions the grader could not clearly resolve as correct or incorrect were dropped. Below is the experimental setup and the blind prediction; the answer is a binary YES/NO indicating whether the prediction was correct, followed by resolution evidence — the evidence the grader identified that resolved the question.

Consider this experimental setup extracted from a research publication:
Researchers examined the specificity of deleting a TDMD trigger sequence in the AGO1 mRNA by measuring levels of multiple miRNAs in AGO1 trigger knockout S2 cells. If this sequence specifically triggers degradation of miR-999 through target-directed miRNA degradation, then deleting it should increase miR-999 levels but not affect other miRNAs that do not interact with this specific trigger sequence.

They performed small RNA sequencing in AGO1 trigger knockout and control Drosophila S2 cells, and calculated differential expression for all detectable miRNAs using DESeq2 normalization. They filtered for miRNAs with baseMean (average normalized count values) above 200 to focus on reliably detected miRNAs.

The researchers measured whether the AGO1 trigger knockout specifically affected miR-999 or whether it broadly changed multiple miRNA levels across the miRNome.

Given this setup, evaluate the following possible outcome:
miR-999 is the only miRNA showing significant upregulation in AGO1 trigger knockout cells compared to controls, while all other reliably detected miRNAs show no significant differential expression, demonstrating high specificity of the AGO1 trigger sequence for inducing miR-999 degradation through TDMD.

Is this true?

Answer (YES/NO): YES